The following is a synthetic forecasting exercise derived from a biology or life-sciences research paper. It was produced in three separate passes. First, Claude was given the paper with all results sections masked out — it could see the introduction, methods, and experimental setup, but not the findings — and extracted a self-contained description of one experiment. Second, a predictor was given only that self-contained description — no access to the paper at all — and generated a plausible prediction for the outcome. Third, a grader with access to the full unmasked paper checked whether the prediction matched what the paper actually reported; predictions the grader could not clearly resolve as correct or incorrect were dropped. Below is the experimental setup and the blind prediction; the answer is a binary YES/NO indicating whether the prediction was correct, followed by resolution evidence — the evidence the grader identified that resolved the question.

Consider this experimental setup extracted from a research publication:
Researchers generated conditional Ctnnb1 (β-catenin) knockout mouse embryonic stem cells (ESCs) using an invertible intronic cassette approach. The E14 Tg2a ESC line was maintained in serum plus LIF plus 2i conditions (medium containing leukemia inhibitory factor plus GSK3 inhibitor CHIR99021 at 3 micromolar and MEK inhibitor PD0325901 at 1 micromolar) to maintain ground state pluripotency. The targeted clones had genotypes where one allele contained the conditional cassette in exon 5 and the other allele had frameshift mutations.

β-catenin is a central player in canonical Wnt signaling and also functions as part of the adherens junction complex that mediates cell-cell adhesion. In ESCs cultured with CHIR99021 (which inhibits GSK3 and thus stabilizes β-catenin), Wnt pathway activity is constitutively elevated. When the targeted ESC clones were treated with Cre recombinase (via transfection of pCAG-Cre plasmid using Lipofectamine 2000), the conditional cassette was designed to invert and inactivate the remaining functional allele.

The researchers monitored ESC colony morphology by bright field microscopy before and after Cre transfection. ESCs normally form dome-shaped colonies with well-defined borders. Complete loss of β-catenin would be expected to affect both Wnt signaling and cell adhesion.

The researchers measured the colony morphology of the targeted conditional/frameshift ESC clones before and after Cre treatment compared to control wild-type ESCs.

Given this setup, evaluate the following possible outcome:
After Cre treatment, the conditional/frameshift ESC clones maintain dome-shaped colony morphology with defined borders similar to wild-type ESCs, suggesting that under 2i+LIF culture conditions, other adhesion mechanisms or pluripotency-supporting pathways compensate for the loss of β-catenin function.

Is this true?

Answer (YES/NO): NO